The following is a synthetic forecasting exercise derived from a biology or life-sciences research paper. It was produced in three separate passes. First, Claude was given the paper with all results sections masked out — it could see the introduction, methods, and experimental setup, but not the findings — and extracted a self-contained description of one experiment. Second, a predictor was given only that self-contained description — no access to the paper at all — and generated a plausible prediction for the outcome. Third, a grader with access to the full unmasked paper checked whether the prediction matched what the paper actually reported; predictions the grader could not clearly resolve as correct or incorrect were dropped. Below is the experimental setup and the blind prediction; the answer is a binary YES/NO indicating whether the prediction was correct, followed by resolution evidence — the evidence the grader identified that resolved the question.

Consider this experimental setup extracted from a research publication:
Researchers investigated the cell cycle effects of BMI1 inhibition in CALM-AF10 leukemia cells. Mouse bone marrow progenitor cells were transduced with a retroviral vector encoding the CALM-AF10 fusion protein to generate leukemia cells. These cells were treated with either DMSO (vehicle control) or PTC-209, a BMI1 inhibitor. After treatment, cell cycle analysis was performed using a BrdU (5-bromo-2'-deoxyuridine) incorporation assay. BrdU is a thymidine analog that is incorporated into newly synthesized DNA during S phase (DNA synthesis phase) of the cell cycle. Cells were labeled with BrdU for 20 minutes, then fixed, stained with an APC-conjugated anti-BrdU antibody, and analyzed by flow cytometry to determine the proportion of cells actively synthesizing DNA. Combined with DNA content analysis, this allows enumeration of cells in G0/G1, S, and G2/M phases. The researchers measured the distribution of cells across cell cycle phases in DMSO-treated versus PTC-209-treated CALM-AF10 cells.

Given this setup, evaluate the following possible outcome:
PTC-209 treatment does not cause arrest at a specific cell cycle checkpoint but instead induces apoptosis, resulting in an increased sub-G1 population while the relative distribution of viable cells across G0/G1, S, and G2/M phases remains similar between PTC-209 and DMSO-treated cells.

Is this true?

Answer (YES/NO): NO